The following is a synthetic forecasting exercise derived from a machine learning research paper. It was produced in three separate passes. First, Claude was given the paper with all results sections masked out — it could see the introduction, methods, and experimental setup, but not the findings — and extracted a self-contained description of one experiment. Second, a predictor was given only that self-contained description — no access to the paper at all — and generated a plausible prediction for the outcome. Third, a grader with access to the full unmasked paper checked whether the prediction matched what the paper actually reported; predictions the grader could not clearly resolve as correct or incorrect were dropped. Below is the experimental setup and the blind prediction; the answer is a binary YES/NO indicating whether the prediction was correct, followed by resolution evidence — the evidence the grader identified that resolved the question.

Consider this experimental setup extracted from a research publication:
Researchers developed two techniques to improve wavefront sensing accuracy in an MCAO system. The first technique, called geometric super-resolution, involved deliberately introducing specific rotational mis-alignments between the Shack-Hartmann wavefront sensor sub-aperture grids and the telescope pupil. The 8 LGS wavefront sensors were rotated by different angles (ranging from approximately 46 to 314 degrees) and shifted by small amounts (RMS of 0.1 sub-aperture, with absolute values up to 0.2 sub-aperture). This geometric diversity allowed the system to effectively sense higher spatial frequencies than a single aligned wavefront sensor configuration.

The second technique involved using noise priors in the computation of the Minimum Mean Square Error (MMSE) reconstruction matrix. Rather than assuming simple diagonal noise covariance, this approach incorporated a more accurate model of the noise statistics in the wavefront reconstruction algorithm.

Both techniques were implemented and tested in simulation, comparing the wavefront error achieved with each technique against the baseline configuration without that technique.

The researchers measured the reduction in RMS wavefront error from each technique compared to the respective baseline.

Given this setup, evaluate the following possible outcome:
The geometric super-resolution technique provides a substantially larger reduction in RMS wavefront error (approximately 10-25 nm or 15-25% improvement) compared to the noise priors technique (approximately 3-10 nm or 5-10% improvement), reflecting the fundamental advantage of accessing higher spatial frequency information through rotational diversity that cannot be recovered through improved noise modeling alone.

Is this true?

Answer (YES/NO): NO